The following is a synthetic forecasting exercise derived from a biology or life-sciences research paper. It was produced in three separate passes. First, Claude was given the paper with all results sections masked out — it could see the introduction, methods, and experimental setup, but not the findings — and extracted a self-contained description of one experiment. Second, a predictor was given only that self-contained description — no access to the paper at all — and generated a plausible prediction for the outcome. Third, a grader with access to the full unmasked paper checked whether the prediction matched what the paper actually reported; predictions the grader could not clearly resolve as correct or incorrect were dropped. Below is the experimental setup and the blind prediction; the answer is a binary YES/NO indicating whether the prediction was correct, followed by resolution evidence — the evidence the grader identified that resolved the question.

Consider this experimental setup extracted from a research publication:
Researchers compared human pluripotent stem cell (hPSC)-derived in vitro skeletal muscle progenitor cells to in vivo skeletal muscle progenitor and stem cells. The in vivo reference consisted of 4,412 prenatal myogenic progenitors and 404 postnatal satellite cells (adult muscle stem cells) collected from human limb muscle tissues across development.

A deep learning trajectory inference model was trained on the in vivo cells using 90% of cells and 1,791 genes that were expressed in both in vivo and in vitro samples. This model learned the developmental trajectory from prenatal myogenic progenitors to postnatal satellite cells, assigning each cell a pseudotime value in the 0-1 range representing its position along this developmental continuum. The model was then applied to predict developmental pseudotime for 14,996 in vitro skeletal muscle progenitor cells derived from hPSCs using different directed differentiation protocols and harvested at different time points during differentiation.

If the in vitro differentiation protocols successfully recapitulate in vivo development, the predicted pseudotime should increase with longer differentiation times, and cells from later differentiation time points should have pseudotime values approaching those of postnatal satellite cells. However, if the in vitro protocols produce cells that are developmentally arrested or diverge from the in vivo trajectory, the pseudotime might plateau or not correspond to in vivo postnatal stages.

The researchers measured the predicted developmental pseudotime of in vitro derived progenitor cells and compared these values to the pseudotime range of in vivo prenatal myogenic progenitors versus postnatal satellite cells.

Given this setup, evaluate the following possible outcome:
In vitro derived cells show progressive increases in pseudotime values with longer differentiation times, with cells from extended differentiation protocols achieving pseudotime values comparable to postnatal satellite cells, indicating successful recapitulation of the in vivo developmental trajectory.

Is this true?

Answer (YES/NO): NO